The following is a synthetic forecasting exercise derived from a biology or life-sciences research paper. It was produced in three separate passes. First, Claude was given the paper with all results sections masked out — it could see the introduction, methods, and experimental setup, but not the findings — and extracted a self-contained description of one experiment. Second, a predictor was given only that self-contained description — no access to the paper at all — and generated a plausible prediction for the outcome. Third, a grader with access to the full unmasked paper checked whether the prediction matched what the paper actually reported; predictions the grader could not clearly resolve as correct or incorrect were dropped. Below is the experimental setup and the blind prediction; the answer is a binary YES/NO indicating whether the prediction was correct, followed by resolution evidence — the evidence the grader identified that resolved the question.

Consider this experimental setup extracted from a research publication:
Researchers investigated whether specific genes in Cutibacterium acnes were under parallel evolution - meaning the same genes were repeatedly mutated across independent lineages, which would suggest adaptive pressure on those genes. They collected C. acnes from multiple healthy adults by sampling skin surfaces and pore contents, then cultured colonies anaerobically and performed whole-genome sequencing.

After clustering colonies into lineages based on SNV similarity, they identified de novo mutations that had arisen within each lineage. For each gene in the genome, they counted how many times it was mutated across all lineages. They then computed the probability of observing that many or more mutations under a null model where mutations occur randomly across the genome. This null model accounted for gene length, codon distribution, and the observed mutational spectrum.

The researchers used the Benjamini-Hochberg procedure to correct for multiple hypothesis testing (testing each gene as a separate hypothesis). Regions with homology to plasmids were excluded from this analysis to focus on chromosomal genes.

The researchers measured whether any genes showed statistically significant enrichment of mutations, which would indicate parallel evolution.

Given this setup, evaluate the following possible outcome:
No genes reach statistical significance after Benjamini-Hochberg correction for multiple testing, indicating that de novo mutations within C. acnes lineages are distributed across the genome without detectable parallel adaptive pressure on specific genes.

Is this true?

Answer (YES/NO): YES